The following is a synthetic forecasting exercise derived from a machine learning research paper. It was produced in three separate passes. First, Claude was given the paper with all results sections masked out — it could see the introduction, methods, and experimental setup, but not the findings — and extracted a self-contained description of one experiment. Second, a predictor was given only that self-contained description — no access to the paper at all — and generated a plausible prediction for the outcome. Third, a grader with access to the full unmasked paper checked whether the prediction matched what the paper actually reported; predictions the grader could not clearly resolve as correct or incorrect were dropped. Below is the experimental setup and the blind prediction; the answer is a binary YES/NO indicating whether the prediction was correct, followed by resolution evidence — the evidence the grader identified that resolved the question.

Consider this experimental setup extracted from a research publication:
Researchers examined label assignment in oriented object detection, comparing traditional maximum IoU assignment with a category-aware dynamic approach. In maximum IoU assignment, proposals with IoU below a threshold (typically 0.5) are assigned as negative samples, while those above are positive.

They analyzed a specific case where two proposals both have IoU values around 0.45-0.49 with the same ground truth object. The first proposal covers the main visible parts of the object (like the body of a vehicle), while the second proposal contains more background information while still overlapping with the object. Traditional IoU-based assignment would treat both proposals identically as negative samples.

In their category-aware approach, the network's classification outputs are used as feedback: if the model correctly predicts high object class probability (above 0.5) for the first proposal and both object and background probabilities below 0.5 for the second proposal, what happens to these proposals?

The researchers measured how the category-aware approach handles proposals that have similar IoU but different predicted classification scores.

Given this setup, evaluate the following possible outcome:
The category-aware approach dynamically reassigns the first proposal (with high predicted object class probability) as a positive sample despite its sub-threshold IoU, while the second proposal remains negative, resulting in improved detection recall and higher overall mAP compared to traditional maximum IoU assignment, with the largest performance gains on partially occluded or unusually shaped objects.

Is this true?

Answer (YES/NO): NO